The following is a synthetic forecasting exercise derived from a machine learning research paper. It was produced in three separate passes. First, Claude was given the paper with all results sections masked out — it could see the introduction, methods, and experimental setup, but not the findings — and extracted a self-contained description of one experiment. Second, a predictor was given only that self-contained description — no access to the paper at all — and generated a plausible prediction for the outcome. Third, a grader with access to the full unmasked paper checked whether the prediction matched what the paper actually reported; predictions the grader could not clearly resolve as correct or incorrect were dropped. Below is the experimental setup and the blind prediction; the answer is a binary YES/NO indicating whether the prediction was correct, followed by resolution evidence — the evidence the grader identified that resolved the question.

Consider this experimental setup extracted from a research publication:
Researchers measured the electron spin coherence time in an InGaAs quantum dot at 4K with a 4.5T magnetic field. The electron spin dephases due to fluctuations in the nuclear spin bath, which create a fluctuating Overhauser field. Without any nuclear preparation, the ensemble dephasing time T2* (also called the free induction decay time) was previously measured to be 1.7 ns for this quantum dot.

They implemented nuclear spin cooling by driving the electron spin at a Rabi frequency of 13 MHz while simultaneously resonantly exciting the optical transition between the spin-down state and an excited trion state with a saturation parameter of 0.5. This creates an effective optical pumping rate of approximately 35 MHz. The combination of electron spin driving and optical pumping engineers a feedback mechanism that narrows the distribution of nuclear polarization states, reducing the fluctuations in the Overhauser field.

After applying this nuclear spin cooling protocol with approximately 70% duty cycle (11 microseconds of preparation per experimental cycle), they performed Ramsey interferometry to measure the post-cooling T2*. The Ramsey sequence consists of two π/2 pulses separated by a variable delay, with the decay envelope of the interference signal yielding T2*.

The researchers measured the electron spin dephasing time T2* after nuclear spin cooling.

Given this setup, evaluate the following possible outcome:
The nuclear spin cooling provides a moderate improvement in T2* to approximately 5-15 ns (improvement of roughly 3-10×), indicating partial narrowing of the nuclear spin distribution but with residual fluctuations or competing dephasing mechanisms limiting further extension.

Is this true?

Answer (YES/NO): NO